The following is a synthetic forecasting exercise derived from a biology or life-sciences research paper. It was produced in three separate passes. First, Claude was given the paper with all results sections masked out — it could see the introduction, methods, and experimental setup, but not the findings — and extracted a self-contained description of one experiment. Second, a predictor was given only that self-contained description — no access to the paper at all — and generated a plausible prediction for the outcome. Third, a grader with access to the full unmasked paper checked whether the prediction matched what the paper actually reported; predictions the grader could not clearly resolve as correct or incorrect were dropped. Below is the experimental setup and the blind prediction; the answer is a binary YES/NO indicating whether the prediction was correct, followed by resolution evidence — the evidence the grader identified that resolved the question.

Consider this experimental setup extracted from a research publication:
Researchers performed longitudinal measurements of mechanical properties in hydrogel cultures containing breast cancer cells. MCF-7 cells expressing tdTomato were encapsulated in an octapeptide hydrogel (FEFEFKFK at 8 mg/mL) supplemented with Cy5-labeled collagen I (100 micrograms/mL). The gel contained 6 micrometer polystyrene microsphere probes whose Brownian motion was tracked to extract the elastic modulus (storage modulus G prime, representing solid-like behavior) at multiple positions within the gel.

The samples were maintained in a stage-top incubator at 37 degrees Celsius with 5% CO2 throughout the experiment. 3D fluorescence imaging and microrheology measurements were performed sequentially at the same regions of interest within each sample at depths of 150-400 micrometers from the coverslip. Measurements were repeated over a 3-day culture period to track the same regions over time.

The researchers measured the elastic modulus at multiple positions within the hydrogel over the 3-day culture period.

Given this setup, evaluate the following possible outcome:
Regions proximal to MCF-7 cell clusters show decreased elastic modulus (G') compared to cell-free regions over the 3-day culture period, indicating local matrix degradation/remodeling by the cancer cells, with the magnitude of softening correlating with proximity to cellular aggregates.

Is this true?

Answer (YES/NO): NO